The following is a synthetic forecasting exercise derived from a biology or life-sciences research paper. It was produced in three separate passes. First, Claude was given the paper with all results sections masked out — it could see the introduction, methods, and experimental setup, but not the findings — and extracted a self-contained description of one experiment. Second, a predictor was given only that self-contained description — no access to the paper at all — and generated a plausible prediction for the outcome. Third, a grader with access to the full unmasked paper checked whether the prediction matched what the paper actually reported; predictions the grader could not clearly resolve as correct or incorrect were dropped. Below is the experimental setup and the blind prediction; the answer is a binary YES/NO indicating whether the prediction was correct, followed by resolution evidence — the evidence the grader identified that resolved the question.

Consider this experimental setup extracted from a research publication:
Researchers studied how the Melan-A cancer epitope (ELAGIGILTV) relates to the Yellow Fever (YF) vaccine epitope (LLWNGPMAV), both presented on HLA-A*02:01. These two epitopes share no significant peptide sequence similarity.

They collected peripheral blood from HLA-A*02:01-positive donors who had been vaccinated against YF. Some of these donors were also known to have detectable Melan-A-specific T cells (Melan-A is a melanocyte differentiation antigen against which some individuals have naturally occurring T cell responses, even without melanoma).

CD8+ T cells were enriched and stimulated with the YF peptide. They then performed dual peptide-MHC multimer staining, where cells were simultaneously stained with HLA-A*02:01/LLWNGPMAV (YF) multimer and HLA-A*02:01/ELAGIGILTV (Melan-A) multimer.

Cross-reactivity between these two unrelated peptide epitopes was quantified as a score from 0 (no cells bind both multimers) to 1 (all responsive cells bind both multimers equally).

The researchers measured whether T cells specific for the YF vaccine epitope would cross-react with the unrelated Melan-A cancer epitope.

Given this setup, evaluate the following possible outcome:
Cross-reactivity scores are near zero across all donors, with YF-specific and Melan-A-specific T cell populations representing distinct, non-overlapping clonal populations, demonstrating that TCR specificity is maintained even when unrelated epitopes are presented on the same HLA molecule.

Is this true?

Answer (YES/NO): NO